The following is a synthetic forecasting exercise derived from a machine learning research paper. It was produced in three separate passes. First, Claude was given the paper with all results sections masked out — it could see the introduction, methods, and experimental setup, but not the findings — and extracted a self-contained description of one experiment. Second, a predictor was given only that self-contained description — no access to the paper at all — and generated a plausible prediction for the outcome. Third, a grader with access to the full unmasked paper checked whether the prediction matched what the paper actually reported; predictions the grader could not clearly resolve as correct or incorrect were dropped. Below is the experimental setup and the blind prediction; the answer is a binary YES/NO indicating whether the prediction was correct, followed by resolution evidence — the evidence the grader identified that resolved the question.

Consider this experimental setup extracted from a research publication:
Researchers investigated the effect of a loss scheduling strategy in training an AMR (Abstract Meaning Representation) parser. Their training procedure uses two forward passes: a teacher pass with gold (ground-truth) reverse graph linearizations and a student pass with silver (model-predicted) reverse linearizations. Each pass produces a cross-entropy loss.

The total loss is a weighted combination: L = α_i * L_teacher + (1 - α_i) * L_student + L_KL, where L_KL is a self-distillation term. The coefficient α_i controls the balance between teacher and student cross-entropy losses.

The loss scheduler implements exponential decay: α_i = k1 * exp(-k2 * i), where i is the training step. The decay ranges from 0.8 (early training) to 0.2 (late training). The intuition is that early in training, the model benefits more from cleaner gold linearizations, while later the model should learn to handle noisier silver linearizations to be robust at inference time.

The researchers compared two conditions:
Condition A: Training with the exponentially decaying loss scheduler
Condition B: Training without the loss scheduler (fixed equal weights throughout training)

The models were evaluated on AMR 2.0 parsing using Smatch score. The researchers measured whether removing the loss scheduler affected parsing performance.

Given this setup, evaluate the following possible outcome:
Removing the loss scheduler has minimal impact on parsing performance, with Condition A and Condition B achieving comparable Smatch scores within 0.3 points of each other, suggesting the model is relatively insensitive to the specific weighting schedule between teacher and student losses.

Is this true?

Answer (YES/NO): NO